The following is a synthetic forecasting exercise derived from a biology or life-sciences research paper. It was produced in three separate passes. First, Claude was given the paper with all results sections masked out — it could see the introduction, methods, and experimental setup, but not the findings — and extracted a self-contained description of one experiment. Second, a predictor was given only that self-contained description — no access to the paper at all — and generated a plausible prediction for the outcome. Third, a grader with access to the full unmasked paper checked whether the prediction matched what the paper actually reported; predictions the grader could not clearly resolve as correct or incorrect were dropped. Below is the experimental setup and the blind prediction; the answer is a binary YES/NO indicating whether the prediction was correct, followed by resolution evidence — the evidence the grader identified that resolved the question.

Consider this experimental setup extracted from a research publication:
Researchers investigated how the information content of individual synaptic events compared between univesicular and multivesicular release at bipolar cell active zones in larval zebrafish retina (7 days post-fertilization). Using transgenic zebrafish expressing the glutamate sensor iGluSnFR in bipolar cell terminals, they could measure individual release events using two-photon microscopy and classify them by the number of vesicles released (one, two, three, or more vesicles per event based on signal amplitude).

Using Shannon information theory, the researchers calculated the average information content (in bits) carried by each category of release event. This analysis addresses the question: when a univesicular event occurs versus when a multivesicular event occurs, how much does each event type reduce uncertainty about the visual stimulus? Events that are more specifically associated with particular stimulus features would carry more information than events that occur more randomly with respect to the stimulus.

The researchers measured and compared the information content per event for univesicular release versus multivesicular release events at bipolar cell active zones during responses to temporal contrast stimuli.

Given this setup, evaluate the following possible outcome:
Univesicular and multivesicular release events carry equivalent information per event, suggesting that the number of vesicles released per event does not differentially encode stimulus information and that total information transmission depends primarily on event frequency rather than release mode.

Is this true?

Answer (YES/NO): NO